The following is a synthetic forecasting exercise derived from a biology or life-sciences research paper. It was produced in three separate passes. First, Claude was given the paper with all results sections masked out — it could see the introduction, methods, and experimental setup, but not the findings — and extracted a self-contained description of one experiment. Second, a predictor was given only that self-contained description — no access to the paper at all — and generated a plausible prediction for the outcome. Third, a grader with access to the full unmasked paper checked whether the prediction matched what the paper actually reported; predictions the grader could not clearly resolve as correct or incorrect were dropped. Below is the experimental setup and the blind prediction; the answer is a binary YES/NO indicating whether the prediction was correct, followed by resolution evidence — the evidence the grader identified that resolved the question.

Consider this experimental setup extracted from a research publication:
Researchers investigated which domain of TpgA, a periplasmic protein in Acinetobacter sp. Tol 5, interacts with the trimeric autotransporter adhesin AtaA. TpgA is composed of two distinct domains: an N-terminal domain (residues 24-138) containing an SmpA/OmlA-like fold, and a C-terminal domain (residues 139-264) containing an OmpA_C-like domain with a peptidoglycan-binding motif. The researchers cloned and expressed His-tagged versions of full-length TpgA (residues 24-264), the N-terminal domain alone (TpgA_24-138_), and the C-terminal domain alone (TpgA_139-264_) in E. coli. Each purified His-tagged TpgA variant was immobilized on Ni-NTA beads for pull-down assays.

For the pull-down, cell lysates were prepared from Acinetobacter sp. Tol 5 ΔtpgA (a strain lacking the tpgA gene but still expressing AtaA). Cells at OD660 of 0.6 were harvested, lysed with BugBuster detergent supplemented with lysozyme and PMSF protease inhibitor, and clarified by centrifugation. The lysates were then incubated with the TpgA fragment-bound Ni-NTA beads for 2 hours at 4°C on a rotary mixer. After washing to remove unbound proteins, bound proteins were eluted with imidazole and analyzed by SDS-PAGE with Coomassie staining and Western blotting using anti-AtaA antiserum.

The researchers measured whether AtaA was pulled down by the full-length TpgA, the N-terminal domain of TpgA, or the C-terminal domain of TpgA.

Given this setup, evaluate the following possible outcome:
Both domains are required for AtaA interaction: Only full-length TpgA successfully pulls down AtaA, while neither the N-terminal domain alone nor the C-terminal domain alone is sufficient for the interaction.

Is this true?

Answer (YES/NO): NO